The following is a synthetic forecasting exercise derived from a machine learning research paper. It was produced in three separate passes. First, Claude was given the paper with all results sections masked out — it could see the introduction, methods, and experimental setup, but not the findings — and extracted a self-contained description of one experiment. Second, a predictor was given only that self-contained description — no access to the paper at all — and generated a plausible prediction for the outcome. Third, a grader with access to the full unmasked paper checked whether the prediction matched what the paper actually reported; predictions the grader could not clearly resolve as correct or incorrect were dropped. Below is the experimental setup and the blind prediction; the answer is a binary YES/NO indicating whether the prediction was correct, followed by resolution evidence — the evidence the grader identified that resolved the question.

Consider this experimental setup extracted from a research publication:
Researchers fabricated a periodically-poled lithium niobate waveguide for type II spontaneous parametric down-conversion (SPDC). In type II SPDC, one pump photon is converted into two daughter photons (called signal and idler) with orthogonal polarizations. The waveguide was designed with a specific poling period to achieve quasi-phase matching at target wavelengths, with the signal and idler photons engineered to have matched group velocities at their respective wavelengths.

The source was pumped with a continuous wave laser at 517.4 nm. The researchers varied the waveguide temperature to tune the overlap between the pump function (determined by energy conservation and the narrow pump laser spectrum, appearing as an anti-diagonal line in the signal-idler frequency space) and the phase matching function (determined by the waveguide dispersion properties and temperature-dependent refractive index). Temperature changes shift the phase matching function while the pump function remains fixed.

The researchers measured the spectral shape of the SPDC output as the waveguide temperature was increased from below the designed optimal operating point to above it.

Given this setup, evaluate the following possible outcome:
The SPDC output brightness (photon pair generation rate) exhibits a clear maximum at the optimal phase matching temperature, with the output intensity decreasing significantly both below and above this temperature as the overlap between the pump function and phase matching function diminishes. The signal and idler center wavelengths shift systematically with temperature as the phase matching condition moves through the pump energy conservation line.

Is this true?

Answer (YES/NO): NO